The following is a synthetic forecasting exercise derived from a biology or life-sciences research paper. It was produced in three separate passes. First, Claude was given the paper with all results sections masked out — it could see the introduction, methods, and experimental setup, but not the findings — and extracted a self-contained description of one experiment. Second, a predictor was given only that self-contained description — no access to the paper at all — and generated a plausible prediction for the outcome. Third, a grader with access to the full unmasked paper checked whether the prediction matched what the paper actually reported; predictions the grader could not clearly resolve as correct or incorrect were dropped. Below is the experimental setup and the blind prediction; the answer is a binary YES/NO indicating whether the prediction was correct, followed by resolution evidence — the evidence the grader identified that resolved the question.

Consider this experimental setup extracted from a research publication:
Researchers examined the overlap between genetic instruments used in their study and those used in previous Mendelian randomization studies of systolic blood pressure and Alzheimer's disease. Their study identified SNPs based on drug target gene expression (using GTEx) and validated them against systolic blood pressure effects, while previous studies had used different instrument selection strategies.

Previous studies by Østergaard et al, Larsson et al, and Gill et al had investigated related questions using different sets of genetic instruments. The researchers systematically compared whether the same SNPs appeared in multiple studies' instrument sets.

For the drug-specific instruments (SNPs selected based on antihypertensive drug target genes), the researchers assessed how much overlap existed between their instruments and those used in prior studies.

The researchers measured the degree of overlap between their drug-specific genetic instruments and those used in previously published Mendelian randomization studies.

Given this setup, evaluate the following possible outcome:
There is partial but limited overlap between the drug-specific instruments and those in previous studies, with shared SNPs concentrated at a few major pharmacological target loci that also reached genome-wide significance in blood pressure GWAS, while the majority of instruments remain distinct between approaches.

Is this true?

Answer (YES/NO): NO